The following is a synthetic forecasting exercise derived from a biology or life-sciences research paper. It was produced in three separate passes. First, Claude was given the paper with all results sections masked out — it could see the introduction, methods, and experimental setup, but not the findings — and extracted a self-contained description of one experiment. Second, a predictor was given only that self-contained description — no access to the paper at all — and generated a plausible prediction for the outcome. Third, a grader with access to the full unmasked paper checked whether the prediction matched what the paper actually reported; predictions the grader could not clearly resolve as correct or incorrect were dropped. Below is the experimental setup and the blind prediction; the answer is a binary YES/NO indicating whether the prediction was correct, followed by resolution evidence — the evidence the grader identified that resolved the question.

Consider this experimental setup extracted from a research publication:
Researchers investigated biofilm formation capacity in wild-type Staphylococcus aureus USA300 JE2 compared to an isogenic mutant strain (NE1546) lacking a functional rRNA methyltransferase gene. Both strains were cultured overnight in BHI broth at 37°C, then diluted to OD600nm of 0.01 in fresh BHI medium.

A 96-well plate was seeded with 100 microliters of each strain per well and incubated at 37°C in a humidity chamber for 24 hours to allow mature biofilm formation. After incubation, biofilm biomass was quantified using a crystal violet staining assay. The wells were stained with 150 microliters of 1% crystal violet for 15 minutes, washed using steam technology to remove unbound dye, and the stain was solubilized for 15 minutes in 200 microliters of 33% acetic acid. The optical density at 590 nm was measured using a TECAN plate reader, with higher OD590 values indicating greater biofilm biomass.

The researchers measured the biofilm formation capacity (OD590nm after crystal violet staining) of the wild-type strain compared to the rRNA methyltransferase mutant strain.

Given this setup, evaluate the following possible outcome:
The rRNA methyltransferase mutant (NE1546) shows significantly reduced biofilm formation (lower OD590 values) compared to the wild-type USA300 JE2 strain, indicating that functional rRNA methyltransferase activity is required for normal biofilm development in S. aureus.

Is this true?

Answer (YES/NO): NO